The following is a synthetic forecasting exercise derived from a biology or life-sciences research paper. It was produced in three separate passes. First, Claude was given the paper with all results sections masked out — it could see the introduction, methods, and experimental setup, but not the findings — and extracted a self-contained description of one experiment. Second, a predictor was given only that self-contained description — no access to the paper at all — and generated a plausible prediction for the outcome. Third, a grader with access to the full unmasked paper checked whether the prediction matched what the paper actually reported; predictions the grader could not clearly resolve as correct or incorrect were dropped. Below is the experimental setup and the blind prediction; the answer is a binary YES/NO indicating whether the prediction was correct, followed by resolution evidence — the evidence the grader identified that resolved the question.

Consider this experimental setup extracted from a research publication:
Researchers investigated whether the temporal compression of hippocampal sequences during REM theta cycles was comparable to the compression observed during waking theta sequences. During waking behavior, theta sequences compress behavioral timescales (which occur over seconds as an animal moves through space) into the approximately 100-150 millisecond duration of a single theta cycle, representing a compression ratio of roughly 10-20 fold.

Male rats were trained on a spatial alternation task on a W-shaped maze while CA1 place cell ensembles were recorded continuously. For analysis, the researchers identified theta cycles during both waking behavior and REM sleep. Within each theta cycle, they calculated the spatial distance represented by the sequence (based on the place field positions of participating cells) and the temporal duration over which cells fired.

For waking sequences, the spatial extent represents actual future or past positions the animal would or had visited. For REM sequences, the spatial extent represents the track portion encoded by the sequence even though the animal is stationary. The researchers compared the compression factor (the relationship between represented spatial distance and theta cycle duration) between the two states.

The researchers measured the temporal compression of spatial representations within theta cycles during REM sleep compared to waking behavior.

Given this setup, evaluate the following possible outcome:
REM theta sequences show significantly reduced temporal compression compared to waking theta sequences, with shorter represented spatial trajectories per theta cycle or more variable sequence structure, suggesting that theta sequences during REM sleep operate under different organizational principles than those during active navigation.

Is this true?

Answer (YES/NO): NO